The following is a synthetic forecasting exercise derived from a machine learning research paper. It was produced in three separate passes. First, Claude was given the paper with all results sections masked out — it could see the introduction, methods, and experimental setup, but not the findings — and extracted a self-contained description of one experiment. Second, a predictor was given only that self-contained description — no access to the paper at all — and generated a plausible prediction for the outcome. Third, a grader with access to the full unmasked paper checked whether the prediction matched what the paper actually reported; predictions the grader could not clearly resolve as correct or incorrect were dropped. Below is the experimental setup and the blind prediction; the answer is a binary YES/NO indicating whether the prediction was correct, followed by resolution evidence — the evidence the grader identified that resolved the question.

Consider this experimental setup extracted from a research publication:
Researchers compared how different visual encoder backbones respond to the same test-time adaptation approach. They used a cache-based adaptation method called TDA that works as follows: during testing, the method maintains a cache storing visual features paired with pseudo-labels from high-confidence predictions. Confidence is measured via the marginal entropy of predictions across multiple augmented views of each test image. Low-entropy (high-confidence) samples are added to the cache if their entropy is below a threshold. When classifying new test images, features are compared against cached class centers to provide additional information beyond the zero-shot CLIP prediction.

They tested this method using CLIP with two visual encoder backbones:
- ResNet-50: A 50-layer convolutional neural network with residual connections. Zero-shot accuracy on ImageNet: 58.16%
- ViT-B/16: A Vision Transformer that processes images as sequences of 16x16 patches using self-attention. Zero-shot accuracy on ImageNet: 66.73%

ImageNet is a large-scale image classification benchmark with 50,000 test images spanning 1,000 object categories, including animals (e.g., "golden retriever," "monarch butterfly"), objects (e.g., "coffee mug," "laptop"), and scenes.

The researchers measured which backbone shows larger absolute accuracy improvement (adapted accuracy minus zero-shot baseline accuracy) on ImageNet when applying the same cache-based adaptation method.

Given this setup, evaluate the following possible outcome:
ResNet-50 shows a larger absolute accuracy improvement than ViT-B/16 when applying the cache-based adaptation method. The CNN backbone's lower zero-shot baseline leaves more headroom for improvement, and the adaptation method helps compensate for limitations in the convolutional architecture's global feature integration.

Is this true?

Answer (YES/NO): YES